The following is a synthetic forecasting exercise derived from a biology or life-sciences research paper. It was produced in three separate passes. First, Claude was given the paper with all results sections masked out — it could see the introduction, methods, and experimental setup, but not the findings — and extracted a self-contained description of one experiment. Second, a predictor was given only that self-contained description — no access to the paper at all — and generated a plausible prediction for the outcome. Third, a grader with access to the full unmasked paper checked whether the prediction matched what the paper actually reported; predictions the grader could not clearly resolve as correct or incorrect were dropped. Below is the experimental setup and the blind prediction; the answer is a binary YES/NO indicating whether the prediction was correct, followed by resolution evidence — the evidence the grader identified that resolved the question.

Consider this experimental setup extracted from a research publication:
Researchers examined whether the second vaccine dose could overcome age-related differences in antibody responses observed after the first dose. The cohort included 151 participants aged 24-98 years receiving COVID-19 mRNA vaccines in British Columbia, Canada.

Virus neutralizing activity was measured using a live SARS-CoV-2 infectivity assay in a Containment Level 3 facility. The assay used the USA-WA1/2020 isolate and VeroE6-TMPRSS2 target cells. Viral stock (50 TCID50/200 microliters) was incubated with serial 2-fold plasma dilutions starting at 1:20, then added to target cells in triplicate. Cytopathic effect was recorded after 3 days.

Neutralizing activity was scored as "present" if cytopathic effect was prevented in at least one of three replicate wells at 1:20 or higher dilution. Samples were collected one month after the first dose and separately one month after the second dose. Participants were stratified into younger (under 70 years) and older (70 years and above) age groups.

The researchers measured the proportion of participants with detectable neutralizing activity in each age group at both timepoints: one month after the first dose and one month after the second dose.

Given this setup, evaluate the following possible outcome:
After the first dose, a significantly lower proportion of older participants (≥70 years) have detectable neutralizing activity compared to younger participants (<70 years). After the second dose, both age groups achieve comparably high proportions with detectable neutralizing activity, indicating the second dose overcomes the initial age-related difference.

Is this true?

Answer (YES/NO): NO